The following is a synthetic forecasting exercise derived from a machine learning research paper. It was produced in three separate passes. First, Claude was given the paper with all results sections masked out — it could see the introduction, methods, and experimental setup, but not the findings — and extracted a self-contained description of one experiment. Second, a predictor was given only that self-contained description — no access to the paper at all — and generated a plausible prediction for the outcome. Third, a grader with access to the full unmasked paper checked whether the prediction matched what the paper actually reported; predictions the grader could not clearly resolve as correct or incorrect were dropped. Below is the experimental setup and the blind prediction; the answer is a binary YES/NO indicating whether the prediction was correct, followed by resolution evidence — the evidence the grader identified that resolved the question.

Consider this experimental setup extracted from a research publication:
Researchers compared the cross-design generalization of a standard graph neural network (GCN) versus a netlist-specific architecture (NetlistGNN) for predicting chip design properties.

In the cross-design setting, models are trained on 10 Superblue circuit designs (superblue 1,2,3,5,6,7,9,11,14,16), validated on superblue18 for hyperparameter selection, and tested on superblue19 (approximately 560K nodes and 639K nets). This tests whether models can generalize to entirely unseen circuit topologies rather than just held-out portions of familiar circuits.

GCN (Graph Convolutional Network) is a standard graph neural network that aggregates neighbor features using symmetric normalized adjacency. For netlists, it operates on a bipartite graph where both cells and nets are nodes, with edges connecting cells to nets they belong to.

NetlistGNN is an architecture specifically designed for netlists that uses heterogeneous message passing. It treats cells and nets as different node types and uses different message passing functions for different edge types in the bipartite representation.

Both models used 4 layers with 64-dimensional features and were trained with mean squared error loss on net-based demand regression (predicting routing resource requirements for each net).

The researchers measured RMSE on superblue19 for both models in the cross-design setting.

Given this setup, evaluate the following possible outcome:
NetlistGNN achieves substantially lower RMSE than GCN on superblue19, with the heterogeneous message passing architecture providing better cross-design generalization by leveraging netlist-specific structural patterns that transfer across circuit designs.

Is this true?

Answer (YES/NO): NO